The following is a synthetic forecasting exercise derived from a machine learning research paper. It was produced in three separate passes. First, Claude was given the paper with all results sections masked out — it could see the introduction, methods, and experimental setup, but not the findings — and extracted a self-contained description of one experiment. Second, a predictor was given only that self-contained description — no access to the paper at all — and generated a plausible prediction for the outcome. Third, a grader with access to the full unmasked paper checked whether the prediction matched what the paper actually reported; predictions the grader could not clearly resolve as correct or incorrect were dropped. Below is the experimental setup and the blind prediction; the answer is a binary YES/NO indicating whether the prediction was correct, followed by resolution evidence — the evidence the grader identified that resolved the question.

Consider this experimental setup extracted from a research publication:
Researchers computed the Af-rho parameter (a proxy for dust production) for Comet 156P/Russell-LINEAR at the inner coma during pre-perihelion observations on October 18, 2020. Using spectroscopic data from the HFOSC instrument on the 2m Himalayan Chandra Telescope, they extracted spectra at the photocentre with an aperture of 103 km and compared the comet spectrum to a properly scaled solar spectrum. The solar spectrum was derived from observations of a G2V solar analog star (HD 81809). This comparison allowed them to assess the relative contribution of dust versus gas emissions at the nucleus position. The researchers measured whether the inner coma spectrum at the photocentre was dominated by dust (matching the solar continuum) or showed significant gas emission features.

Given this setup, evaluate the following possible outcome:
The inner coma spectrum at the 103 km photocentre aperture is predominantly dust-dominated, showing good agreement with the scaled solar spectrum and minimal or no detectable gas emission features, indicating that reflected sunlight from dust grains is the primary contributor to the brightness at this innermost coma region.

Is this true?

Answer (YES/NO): YES